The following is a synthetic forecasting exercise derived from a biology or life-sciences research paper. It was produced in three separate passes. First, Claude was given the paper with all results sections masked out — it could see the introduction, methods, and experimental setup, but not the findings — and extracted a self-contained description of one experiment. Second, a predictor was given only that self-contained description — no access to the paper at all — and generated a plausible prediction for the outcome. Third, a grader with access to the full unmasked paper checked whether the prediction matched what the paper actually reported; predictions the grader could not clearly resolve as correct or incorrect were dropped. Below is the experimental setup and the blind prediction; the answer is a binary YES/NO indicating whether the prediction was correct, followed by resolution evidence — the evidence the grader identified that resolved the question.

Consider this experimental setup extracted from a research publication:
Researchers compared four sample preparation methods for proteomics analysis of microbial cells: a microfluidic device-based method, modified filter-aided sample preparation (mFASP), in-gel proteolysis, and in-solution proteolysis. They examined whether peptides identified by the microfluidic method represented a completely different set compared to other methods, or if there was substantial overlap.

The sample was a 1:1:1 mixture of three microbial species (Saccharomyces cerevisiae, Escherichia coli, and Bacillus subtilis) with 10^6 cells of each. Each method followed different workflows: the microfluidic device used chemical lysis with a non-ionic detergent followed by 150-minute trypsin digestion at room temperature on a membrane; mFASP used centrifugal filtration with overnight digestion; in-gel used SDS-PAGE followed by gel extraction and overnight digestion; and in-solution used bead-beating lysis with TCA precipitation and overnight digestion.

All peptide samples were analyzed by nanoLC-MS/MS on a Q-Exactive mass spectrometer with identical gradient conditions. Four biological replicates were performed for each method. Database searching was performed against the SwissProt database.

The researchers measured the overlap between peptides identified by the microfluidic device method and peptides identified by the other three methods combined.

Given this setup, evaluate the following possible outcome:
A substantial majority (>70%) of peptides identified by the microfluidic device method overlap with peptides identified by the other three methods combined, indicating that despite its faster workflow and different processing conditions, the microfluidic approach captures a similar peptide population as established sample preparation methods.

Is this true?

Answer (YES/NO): NO